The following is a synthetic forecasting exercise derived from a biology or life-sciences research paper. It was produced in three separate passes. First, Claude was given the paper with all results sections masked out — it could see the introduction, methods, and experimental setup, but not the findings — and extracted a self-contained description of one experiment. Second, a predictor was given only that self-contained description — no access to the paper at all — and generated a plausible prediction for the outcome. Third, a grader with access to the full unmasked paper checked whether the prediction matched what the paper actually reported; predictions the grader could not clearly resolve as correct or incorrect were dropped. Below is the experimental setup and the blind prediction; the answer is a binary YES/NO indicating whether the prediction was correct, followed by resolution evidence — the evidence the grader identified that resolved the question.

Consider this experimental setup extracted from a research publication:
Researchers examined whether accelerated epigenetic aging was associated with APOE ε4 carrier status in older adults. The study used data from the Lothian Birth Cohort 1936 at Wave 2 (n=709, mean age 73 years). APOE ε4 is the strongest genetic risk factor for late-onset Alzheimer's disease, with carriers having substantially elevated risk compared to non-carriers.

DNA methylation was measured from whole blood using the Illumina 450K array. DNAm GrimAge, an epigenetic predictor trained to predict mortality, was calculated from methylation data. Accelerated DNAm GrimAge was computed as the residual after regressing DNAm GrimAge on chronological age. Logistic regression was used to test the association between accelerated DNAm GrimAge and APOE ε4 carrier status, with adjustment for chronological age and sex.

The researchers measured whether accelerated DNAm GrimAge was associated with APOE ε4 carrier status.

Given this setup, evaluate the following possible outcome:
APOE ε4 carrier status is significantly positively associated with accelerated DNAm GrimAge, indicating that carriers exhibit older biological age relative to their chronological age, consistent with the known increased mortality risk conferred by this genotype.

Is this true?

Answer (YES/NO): NO